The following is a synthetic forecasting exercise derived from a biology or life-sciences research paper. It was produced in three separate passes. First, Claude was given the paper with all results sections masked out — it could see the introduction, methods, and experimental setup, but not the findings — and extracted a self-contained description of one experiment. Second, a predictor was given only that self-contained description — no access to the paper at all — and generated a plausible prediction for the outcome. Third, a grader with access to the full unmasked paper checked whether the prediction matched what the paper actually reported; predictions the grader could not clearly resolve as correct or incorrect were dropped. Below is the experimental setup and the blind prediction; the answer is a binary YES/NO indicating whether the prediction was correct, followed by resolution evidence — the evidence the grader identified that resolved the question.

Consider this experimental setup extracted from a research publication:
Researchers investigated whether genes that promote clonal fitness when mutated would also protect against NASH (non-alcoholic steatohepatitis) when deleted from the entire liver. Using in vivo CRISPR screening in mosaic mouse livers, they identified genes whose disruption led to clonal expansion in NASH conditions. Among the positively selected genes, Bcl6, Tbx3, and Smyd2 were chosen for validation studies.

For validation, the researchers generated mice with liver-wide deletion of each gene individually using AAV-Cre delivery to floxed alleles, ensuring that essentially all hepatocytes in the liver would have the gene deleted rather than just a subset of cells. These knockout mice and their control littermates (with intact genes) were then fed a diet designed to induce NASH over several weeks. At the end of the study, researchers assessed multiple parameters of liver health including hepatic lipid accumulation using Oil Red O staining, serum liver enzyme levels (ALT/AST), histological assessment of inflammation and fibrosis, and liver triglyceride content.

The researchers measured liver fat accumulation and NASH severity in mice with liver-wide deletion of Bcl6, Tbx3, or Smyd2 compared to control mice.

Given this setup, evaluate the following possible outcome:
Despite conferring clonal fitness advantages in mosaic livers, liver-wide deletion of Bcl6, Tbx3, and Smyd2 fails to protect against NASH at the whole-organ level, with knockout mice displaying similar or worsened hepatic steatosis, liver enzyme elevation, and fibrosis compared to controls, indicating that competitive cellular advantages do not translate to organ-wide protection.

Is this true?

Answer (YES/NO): NO